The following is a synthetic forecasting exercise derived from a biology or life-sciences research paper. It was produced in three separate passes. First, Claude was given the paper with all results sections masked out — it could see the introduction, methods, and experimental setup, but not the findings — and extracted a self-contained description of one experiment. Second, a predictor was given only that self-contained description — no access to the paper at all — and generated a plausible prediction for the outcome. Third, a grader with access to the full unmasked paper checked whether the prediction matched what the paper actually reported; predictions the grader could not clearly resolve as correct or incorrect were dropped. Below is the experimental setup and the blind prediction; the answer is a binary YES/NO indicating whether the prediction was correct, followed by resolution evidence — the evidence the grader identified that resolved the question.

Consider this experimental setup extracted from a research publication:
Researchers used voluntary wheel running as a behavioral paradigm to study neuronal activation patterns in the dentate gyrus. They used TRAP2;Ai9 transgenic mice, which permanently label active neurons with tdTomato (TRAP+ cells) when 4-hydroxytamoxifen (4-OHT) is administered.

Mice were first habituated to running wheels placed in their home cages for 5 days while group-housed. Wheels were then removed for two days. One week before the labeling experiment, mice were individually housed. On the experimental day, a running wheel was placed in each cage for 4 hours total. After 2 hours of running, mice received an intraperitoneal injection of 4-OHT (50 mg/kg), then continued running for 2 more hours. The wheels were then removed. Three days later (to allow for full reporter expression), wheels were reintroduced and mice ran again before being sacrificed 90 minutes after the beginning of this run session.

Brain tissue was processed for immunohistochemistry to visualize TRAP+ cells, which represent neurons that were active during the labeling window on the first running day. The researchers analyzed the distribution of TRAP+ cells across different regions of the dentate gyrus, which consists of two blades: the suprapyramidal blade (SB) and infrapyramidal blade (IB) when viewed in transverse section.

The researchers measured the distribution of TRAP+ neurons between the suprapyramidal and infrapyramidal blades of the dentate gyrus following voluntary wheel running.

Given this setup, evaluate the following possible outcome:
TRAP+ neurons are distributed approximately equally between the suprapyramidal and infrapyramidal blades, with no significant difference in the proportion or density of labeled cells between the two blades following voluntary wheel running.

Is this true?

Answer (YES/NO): NO